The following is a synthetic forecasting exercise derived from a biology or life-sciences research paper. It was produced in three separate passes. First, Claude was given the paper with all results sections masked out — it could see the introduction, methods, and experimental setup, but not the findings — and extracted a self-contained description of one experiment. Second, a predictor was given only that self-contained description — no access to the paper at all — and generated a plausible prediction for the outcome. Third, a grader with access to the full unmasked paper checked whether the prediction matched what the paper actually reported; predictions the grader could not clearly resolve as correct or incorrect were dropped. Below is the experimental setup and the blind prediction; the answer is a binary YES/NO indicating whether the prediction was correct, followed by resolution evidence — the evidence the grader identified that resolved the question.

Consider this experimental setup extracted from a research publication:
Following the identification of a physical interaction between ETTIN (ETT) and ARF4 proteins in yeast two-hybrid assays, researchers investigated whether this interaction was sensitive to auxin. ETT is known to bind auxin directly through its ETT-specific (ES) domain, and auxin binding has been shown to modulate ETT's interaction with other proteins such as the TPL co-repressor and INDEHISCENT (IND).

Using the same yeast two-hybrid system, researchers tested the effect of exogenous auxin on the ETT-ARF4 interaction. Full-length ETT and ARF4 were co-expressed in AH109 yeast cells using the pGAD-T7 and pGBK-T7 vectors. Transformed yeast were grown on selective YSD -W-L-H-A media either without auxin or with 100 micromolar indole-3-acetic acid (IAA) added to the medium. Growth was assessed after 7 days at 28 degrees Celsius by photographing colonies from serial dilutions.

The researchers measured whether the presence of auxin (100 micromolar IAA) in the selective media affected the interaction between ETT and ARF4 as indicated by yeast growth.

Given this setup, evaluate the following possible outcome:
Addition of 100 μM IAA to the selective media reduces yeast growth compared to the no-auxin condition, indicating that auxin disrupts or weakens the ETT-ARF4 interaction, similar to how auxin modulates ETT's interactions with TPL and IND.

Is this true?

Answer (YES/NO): NO